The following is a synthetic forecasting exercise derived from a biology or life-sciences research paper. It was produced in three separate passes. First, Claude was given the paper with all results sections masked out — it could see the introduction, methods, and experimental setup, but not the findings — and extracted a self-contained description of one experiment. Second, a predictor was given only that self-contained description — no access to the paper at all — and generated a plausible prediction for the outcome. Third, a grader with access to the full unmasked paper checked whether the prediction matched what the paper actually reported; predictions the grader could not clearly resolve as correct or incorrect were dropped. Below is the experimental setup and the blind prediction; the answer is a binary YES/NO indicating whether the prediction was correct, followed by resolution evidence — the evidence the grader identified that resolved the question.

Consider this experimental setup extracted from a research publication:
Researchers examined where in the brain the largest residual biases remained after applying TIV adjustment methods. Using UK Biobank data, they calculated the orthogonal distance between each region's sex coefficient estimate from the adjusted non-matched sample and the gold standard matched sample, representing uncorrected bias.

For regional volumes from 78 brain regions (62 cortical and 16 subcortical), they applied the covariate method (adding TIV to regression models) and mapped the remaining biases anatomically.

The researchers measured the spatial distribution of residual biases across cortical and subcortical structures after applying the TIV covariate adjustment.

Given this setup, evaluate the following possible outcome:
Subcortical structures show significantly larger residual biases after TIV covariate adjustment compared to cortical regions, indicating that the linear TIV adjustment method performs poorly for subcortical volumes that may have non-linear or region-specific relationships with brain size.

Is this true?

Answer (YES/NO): NO